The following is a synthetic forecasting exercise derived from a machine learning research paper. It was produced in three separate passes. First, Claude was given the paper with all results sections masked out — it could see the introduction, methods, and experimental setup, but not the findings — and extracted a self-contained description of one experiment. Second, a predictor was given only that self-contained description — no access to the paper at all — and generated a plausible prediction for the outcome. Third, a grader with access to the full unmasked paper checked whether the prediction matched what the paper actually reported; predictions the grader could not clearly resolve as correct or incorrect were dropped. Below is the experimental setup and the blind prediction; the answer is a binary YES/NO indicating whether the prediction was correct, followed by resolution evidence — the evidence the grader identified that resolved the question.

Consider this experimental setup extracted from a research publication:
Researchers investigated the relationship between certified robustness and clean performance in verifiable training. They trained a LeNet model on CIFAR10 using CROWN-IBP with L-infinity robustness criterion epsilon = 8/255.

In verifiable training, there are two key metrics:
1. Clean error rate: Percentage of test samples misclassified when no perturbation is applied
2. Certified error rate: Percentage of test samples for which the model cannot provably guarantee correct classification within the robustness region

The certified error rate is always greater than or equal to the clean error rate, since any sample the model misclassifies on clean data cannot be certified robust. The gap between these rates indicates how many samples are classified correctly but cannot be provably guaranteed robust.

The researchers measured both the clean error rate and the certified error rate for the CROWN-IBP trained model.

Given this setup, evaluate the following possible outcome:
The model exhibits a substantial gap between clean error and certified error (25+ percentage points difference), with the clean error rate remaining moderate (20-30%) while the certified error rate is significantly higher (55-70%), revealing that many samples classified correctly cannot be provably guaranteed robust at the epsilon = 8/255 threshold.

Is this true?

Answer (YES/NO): NO